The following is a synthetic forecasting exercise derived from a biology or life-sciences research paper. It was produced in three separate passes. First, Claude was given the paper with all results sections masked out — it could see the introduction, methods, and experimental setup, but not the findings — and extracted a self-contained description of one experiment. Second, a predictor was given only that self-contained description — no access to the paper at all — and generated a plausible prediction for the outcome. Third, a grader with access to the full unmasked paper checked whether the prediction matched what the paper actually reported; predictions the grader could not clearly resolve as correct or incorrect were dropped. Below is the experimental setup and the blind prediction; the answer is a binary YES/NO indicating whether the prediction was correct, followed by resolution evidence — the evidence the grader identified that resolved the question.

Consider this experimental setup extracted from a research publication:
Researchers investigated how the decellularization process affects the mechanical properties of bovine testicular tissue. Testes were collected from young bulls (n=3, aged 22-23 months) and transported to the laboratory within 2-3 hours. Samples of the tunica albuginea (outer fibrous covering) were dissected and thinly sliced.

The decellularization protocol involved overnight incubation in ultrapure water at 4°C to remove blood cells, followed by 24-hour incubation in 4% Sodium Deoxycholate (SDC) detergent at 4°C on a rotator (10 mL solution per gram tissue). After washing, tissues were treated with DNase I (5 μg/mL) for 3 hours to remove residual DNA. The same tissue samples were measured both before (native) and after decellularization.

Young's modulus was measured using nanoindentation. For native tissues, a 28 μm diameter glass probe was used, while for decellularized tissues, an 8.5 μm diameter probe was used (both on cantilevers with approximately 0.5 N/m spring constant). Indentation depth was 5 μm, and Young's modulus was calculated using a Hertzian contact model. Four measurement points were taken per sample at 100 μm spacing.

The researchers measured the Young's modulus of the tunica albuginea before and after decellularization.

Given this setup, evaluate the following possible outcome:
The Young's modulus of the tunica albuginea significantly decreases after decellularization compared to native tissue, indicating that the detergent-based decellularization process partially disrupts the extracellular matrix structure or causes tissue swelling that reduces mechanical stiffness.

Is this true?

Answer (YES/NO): NO